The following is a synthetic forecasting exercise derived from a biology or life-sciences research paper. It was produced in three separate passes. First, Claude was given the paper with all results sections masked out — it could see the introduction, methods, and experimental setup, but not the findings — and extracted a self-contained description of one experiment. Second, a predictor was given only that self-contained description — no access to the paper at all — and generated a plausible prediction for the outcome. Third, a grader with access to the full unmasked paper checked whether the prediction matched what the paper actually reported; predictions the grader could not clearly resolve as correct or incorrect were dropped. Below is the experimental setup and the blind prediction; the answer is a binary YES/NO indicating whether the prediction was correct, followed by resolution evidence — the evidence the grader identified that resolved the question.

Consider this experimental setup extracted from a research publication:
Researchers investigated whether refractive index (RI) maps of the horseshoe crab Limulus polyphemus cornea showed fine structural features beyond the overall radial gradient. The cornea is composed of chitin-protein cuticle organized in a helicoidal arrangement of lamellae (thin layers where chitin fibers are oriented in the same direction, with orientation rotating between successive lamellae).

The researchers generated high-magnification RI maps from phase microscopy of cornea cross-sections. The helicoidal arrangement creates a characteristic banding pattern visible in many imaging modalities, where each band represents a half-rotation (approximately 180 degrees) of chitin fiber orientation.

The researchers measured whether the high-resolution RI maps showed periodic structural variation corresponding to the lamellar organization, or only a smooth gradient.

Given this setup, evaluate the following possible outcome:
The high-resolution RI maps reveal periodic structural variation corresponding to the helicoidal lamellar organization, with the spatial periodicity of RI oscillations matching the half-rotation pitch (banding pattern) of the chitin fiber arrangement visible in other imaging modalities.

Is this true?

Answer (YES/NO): YES